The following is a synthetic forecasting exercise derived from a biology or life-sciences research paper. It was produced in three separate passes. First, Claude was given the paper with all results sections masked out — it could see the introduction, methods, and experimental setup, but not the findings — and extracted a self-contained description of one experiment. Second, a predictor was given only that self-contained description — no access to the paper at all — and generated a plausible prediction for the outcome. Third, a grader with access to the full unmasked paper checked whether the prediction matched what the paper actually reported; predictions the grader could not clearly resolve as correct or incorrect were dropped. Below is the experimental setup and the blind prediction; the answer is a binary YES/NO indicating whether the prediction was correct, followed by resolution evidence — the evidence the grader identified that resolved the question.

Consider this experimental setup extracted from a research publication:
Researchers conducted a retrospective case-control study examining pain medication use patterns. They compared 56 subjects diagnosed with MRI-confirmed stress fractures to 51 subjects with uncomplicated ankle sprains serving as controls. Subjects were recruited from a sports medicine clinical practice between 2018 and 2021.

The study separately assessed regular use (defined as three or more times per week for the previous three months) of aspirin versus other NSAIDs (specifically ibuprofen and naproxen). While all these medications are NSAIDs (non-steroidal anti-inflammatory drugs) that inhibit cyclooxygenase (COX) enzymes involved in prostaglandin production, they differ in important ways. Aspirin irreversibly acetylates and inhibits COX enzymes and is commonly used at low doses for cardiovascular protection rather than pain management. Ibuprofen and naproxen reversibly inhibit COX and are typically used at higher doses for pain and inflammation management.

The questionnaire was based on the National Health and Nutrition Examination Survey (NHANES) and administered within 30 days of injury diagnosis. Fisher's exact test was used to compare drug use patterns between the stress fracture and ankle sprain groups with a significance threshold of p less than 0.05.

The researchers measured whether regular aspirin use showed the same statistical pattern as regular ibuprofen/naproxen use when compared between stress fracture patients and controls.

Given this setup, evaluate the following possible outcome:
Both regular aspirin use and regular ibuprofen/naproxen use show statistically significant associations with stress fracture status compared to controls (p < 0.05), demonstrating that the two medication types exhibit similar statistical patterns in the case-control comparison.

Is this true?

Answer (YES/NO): NO